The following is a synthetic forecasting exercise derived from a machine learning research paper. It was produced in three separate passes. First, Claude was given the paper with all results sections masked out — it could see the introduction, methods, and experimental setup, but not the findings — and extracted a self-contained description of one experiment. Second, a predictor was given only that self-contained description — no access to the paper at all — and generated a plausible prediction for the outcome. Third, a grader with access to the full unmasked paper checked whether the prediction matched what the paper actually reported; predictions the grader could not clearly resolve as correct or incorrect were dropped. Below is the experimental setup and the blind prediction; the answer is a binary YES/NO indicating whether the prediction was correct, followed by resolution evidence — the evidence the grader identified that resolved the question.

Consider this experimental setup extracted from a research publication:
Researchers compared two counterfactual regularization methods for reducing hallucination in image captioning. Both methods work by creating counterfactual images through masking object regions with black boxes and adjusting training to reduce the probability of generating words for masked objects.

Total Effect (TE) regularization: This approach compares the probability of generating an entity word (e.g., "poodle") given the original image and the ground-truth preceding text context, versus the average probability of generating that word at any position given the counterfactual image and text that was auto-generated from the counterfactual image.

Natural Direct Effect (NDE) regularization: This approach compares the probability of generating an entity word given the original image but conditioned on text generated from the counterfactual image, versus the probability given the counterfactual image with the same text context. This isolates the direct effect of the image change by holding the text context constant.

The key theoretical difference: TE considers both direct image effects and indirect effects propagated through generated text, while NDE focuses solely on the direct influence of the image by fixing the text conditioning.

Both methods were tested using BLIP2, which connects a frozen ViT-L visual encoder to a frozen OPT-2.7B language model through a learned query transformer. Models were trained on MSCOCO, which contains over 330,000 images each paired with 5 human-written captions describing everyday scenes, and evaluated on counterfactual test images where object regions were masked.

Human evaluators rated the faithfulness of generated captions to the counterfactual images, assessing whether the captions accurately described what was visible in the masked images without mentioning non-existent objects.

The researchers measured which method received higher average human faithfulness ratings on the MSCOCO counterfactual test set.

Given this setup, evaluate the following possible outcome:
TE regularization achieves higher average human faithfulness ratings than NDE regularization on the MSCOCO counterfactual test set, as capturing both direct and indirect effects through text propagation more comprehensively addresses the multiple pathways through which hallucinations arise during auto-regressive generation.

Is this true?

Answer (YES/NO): NO